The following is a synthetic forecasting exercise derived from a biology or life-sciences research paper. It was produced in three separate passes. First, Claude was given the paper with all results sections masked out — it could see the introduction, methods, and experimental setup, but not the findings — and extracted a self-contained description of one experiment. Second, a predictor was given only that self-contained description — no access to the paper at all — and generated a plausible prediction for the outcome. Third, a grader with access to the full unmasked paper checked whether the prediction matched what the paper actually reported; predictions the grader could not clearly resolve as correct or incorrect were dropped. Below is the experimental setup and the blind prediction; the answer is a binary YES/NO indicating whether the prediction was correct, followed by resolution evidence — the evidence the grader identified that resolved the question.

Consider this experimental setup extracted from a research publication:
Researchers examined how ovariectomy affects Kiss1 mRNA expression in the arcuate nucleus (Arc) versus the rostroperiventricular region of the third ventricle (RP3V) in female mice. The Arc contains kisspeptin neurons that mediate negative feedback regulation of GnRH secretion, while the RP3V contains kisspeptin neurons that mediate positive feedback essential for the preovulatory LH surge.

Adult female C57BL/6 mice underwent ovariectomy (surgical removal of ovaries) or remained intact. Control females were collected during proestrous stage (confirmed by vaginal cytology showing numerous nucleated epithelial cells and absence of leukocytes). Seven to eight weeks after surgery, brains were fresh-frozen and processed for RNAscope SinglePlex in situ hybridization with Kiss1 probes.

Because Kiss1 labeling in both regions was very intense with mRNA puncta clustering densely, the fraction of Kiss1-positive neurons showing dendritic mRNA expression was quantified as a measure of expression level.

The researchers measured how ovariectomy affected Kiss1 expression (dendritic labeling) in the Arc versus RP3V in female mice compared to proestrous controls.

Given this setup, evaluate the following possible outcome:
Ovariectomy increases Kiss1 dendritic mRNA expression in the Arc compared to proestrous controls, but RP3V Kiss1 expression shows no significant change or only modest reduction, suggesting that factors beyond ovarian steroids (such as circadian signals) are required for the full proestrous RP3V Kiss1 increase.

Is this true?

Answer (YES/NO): NO